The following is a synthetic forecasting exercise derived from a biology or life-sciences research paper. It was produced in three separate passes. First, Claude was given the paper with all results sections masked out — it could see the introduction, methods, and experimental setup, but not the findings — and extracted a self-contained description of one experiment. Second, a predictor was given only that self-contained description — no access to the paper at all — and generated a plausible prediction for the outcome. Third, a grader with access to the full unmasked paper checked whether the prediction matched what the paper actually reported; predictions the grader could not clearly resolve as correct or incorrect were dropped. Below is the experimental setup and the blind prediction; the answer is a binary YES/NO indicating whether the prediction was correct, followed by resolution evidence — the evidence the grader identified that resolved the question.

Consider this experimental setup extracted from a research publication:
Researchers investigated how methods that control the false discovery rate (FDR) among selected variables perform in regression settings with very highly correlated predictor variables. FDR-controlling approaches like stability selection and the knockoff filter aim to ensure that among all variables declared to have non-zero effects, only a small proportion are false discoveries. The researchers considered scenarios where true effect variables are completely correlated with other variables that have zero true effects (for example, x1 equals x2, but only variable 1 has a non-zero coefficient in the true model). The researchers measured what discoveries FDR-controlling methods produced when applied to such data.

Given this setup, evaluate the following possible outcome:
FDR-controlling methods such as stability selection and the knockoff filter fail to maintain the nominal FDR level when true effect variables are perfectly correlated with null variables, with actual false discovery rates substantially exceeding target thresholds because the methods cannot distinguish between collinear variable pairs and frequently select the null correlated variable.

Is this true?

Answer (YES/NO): NO